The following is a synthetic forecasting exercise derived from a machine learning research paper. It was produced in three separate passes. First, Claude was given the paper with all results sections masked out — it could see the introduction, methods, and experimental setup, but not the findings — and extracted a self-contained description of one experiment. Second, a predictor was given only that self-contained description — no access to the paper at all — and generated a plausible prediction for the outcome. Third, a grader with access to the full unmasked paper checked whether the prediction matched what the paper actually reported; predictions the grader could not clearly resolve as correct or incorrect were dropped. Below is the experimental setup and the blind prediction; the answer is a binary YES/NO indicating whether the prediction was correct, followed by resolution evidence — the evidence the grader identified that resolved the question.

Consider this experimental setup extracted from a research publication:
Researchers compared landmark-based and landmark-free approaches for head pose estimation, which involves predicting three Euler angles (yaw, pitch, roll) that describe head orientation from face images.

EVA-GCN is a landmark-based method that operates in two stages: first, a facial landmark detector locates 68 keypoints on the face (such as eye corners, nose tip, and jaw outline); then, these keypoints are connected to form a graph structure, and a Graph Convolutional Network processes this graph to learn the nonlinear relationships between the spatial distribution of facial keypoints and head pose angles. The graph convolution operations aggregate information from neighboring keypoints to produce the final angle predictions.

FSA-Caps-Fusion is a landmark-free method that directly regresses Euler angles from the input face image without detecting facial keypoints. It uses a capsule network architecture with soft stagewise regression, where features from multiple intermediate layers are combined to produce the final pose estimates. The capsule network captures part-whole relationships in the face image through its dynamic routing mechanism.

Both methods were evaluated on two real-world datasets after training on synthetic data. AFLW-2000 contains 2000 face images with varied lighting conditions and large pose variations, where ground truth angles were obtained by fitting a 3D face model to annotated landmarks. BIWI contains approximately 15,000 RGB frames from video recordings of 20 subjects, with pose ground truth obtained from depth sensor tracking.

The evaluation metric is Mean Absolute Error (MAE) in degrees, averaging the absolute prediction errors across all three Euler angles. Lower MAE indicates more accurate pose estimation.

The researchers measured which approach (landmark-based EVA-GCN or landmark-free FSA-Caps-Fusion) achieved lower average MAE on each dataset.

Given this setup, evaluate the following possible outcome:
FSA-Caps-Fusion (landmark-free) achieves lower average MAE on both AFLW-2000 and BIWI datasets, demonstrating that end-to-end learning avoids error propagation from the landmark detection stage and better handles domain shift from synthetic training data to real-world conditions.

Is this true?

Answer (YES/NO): NO